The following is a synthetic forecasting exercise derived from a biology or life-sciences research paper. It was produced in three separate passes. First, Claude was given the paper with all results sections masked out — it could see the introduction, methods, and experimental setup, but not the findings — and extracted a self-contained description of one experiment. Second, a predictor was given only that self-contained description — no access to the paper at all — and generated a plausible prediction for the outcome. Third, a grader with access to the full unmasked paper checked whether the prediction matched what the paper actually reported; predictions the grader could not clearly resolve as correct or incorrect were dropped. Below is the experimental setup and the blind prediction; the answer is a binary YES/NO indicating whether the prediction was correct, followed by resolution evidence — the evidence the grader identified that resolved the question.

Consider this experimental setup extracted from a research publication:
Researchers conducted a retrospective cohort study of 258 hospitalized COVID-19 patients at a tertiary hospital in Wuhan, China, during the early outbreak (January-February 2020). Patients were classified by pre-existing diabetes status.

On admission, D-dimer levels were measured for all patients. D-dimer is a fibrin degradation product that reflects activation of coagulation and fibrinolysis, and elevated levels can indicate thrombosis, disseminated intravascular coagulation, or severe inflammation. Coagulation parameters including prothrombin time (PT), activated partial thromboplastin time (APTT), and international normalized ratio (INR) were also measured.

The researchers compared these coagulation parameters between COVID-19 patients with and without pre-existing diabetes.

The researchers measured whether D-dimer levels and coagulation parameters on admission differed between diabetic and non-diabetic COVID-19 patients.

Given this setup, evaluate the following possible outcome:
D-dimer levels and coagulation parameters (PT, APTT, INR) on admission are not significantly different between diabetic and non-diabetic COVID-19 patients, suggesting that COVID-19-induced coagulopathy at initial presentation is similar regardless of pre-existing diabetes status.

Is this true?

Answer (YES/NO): YES